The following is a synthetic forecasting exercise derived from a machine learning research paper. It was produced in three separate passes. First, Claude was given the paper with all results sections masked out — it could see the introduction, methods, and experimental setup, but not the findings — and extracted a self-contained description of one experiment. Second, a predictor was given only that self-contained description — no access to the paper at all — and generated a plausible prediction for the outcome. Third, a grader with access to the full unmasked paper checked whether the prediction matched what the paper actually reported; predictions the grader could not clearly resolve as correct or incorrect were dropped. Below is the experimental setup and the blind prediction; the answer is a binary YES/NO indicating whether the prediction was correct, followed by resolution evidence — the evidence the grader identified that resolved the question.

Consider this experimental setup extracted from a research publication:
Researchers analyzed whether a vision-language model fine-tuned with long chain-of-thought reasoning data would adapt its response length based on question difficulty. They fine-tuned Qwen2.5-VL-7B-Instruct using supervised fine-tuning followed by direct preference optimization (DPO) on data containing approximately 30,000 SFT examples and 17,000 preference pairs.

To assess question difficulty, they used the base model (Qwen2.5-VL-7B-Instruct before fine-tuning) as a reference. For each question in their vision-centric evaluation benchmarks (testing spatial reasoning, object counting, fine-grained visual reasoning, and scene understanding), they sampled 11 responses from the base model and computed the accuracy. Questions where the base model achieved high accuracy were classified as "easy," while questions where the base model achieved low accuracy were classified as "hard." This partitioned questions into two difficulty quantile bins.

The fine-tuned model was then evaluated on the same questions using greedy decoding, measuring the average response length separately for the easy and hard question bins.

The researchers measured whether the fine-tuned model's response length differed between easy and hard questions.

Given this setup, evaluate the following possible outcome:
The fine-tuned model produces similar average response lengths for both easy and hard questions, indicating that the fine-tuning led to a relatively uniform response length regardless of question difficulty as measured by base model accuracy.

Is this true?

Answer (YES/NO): NO